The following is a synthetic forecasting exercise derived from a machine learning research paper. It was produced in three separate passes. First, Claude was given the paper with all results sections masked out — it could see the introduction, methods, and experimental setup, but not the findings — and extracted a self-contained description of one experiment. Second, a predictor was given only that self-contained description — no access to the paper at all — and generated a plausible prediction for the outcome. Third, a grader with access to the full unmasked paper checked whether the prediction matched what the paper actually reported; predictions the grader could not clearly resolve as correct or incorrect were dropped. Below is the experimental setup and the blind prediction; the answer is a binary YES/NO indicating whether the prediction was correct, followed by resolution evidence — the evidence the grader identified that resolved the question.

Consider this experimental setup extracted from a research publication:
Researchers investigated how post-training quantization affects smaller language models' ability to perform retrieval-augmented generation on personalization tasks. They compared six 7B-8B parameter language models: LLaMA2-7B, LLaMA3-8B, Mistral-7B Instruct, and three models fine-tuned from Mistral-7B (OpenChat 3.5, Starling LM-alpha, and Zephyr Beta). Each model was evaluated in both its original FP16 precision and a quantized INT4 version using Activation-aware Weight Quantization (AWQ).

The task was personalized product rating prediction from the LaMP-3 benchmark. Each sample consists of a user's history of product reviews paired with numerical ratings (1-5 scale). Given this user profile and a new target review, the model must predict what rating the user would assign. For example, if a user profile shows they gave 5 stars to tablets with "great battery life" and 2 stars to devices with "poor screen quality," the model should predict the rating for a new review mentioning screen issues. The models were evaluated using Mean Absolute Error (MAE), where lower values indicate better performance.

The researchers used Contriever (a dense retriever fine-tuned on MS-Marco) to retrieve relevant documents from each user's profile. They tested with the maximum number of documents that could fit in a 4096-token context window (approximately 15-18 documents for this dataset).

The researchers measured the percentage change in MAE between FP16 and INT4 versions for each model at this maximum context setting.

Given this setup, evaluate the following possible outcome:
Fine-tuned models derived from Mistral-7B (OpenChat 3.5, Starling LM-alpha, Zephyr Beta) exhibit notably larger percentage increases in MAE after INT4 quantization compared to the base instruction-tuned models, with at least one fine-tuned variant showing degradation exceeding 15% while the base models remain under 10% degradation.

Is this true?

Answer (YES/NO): NO